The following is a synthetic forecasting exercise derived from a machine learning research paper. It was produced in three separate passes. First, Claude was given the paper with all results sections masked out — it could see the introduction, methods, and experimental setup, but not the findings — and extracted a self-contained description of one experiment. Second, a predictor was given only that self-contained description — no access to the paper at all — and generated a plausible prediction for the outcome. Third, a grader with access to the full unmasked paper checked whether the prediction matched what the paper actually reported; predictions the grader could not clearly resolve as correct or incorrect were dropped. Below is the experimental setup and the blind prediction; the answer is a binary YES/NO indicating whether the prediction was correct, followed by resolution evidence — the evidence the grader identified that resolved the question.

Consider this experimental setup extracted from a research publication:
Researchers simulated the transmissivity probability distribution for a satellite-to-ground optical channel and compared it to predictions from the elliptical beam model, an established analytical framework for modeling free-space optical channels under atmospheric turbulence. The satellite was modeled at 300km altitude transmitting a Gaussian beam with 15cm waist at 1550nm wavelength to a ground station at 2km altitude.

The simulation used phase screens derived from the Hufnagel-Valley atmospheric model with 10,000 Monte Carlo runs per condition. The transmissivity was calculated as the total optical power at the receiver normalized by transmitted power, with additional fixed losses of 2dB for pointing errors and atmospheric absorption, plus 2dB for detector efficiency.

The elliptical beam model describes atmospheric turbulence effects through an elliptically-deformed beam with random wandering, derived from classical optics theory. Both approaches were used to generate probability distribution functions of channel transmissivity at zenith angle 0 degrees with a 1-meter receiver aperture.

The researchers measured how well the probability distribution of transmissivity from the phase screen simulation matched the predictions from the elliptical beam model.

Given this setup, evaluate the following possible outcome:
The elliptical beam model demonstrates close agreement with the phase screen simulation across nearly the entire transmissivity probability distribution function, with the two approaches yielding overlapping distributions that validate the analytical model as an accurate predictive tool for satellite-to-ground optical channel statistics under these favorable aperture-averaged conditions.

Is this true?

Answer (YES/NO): NO